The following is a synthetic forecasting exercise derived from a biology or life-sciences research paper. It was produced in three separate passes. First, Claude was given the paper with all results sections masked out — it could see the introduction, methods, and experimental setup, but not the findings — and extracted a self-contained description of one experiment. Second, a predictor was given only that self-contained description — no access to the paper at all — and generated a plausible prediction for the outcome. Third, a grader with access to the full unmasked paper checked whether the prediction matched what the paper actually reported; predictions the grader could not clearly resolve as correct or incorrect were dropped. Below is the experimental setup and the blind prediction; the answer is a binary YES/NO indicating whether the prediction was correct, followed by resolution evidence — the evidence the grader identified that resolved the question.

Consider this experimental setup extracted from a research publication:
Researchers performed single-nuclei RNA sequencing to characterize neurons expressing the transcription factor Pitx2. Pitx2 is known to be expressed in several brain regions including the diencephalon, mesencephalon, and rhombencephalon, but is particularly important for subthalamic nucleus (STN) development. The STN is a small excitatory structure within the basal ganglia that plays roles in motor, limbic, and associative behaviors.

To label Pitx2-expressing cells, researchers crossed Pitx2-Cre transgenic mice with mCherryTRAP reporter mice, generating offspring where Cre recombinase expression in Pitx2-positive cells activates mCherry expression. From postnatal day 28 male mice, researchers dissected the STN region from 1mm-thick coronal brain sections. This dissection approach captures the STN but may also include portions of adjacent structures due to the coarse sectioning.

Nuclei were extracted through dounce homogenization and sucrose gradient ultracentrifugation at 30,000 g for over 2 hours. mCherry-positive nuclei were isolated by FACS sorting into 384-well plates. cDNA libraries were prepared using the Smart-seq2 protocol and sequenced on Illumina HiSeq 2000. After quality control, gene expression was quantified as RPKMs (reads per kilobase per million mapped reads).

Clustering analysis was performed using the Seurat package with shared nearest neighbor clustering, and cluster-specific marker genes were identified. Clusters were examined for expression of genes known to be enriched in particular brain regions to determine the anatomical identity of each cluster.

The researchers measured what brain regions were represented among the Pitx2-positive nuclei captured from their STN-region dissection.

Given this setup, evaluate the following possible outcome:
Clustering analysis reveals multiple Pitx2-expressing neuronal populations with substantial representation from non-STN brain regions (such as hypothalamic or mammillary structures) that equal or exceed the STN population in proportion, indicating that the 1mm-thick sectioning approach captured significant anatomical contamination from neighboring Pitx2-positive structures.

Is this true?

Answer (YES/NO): YES